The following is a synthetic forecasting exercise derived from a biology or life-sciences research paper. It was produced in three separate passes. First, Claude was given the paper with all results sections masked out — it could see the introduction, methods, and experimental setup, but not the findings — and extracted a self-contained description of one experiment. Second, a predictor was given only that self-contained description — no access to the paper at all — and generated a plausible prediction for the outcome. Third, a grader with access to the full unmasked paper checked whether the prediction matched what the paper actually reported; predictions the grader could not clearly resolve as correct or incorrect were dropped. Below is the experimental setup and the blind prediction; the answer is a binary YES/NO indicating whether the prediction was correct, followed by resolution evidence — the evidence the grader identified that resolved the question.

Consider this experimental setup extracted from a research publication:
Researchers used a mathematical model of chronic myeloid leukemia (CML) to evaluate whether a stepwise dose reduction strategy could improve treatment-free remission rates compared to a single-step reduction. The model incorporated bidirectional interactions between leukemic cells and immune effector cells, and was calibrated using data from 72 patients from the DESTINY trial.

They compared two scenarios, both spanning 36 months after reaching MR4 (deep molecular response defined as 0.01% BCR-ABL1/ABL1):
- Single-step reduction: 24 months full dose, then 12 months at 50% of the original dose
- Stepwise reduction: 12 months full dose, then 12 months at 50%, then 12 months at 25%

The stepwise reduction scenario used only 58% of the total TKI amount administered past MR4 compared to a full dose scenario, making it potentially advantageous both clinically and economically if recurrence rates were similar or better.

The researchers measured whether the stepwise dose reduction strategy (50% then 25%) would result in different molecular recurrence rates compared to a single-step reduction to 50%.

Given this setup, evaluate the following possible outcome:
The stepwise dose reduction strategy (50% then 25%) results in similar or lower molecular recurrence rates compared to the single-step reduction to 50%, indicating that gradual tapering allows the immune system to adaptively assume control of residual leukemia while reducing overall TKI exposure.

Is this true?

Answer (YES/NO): YES